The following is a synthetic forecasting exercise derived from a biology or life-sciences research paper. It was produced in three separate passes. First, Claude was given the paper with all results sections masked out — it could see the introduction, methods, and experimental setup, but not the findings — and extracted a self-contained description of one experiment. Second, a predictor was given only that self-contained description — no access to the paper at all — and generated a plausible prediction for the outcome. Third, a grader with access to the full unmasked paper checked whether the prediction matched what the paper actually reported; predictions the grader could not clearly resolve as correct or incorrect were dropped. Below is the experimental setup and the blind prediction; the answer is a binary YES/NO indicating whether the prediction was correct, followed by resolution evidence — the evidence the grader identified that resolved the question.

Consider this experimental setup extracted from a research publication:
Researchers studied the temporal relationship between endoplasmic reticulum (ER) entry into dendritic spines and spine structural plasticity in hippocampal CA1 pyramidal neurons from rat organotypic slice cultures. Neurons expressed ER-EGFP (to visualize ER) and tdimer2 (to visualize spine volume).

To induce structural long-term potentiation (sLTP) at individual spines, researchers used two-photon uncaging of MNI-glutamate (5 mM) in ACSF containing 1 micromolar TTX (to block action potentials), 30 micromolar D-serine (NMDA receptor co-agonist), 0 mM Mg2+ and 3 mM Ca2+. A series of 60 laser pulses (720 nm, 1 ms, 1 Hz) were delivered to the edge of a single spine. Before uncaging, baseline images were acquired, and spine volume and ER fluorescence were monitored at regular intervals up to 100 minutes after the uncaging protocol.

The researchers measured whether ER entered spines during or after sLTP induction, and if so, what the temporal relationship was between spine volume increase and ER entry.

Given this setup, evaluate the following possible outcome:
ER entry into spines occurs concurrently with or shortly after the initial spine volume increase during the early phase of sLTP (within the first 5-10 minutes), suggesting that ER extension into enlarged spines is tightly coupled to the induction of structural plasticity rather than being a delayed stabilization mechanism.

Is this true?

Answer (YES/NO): YES